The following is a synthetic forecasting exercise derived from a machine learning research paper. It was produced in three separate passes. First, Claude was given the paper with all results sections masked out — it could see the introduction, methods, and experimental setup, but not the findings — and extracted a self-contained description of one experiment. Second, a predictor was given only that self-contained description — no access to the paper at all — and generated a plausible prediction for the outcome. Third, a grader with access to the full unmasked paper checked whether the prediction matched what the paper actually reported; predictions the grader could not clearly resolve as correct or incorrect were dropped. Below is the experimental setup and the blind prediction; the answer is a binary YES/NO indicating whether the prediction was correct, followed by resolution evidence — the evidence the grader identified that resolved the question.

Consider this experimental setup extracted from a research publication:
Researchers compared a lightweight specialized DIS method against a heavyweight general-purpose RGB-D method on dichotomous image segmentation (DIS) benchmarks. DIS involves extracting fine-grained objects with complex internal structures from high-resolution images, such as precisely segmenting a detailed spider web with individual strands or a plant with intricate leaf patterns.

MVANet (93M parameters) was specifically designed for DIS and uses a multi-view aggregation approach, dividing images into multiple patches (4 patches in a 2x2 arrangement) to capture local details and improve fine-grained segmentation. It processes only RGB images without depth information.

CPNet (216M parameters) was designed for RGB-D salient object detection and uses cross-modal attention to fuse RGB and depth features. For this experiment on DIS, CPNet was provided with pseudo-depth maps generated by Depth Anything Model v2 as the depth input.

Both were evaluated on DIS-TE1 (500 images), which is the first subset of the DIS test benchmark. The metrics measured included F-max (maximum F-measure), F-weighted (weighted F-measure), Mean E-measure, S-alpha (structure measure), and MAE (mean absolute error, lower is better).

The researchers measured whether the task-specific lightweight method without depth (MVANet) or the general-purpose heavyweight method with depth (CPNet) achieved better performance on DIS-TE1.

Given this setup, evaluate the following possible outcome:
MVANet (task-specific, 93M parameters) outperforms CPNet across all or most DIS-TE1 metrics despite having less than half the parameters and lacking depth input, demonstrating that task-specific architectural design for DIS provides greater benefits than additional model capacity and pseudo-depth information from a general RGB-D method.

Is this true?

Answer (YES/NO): YES